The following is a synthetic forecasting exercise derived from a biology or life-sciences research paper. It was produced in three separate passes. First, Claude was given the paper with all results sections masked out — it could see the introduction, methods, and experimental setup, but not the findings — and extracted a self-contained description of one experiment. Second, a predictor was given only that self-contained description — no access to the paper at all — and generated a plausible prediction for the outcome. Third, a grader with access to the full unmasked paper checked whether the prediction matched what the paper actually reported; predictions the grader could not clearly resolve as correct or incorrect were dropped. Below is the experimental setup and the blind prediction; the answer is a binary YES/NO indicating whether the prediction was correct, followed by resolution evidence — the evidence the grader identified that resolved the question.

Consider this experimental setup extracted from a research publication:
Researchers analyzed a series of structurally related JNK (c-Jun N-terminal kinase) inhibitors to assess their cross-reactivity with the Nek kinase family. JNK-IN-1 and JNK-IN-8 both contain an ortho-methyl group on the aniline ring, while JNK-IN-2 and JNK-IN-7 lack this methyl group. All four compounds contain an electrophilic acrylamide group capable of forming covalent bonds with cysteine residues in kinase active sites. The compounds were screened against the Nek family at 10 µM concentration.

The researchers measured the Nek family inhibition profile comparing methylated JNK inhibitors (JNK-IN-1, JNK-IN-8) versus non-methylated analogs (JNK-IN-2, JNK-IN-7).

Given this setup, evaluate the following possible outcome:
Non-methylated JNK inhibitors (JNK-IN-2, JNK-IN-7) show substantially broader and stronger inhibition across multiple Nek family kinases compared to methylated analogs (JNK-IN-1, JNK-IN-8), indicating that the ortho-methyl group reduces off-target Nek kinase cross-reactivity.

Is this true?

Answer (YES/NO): YES